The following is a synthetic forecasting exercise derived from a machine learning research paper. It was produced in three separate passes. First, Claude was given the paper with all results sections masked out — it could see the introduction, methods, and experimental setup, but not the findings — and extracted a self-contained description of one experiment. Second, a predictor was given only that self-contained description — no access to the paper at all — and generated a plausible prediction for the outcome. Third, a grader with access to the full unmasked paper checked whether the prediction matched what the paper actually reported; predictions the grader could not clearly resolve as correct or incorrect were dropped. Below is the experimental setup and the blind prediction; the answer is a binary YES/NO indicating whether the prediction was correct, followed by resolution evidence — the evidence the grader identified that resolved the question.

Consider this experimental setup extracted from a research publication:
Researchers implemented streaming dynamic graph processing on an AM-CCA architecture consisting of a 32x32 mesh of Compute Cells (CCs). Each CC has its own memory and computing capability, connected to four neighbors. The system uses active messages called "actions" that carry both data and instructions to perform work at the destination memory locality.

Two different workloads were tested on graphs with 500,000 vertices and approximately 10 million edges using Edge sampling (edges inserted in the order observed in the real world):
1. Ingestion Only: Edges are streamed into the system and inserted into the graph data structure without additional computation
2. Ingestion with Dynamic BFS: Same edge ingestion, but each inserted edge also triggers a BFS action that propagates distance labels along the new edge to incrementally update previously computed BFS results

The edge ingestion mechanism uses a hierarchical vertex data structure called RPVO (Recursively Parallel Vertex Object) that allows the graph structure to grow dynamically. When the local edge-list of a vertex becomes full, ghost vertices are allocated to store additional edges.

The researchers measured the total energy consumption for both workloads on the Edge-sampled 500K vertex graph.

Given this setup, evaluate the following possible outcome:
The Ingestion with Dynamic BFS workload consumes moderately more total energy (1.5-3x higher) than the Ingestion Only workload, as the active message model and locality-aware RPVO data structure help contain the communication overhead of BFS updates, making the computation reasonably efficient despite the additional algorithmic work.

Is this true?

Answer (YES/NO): NO